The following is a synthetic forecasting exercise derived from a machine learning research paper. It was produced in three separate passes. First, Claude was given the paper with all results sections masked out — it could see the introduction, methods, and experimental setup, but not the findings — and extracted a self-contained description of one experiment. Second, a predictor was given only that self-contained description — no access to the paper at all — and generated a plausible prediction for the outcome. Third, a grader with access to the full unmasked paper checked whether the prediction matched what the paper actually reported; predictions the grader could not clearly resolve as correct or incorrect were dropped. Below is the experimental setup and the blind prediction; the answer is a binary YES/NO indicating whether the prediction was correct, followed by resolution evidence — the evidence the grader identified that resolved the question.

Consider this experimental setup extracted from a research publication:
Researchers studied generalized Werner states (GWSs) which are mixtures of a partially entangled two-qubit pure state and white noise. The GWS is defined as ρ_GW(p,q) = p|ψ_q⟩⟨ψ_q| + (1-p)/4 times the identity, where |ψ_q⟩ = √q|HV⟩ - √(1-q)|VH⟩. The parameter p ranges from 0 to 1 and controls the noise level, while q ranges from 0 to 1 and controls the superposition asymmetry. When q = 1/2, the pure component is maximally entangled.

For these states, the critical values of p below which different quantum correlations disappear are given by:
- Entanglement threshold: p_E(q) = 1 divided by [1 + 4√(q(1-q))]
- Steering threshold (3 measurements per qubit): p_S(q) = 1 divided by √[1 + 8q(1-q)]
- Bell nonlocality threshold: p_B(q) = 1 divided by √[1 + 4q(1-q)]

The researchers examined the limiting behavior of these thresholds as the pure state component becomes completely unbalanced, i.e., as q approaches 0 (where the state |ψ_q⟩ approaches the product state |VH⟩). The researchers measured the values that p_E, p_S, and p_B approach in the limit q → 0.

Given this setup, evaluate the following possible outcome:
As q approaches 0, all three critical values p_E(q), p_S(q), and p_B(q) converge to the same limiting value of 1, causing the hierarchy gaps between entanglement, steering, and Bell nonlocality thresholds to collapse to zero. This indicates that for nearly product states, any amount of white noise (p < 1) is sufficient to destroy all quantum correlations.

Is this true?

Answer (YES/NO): YES